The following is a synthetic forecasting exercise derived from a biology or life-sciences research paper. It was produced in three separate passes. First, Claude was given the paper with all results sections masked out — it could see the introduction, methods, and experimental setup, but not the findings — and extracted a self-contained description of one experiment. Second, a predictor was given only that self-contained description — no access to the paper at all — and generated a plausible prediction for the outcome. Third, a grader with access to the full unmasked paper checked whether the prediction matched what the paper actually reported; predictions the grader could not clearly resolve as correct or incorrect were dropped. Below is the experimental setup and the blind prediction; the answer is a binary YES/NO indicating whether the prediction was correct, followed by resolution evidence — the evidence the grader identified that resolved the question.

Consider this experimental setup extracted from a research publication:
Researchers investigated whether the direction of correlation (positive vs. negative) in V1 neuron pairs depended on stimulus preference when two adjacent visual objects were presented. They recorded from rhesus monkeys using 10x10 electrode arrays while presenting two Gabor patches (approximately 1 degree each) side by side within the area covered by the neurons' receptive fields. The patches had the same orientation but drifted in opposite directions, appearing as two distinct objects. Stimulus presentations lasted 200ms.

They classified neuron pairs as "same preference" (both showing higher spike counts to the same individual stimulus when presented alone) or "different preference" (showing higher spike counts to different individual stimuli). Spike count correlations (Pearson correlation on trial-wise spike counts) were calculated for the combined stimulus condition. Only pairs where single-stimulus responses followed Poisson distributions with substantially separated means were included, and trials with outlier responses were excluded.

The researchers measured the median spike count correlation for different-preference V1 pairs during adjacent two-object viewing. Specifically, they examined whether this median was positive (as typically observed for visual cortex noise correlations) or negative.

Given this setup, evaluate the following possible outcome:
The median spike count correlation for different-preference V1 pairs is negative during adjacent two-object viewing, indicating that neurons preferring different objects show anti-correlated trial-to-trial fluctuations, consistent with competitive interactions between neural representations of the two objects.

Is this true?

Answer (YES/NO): YES